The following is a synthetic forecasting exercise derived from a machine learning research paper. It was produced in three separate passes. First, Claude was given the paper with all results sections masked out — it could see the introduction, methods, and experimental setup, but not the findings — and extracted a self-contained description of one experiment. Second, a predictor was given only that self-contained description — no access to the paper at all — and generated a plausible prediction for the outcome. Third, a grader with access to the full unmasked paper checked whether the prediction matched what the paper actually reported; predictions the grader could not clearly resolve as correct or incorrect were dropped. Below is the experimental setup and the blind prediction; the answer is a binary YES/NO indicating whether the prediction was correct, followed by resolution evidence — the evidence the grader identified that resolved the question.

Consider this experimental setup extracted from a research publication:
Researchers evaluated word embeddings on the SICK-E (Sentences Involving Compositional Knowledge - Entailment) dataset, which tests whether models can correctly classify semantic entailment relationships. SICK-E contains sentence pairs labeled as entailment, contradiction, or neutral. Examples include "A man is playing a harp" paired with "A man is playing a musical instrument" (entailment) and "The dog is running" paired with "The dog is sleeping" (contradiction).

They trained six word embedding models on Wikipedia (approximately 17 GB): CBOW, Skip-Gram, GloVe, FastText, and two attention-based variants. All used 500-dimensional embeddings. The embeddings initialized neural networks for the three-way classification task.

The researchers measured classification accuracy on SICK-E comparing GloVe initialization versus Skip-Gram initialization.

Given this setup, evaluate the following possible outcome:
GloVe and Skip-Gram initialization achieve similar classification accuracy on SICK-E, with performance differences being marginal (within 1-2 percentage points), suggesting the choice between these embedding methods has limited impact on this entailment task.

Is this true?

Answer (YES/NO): YES